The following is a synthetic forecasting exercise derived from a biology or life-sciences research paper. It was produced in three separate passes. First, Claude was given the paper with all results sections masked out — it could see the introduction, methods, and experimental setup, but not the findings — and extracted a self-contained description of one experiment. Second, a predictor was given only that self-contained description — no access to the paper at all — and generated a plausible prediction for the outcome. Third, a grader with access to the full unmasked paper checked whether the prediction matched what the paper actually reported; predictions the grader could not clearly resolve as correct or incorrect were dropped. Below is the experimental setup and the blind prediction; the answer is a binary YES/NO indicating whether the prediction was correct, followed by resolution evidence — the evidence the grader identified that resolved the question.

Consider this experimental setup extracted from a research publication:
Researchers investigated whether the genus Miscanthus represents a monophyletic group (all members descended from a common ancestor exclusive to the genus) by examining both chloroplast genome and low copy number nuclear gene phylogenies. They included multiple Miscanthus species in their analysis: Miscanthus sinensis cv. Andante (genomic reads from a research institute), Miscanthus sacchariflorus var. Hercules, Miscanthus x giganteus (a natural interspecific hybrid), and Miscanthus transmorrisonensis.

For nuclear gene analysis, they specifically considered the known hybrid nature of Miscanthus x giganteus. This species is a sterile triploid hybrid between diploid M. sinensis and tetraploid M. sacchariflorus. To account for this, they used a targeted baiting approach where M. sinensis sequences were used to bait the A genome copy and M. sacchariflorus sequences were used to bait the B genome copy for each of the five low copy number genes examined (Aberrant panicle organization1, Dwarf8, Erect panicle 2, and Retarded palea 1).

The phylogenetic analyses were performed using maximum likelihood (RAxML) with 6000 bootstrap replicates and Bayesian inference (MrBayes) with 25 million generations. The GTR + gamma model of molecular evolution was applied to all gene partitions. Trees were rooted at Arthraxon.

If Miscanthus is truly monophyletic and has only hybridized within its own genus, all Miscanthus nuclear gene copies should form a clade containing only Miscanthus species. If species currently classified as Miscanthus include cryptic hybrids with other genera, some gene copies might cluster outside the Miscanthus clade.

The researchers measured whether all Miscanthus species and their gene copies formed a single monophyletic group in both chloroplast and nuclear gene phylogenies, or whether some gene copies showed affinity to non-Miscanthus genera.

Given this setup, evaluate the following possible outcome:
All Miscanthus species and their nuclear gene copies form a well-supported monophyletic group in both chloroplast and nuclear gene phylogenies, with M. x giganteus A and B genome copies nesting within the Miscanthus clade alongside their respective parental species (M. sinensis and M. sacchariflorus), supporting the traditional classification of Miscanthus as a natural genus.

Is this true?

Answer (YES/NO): YES